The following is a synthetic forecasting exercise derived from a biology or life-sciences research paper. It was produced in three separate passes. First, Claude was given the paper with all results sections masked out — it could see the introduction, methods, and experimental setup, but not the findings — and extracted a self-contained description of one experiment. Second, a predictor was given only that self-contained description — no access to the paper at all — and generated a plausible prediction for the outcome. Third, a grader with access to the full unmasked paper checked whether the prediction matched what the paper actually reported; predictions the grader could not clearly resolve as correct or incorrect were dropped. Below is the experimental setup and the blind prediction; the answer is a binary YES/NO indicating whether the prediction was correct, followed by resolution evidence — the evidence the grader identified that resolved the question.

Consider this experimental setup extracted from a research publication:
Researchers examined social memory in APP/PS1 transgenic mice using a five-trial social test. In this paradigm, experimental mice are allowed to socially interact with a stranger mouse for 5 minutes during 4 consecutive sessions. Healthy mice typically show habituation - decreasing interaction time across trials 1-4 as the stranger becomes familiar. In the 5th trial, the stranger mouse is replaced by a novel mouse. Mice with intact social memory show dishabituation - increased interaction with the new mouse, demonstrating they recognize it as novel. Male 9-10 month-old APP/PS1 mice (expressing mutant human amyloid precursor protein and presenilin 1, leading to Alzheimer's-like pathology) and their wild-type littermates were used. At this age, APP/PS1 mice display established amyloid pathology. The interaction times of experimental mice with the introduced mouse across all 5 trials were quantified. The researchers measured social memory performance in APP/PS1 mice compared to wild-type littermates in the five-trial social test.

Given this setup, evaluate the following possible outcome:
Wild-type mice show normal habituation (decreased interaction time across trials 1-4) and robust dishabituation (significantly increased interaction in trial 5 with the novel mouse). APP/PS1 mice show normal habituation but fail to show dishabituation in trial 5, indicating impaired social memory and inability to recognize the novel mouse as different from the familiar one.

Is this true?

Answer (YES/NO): NO